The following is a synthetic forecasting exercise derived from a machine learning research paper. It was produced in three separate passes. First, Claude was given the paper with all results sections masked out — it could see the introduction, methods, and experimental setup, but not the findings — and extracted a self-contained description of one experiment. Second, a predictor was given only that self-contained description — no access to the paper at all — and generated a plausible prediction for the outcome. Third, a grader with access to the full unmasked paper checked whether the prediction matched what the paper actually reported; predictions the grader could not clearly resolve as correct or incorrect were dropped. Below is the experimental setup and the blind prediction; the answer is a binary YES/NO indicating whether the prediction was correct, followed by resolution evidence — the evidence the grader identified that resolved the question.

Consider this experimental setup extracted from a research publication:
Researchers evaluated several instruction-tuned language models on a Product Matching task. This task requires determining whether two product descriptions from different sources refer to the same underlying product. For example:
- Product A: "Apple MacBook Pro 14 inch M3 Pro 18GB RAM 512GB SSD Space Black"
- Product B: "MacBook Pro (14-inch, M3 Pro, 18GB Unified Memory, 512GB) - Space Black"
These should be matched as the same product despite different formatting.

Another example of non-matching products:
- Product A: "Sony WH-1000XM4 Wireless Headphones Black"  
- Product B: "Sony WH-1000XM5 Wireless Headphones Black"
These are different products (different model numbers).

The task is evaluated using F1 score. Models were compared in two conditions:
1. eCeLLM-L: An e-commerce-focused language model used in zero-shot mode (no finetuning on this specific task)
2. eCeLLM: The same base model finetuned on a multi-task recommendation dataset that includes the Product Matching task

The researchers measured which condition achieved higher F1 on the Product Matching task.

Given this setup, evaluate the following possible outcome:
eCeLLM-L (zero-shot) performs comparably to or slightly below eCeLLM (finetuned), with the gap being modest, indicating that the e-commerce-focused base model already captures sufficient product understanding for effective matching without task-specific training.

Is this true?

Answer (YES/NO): NO